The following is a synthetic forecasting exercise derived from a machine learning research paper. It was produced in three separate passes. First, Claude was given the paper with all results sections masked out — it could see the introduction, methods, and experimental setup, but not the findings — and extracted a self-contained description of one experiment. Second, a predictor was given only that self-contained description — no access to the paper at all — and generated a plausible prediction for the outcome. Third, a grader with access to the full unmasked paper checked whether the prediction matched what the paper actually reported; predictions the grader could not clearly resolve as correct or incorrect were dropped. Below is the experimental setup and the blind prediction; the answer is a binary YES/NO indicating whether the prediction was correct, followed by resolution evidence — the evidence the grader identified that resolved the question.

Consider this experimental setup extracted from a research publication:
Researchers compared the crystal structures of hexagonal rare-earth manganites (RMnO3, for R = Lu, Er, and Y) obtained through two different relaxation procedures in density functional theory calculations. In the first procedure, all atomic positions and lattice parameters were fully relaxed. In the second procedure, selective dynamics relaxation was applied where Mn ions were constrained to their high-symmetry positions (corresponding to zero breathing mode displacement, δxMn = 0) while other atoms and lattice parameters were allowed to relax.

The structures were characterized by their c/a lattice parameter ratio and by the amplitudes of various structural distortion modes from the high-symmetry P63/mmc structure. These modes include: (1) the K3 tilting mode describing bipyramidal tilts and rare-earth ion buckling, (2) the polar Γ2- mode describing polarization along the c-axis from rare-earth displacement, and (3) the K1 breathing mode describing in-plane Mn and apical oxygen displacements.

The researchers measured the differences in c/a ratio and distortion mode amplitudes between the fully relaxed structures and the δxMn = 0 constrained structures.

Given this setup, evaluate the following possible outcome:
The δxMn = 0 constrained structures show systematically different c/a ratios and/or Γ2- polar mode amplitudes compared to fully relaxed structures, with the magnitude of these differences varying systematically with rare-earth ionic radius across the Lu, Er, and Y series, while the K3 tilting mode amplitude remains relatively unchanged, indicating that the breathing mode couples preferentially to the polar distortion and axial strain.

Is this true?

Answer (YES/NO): NO